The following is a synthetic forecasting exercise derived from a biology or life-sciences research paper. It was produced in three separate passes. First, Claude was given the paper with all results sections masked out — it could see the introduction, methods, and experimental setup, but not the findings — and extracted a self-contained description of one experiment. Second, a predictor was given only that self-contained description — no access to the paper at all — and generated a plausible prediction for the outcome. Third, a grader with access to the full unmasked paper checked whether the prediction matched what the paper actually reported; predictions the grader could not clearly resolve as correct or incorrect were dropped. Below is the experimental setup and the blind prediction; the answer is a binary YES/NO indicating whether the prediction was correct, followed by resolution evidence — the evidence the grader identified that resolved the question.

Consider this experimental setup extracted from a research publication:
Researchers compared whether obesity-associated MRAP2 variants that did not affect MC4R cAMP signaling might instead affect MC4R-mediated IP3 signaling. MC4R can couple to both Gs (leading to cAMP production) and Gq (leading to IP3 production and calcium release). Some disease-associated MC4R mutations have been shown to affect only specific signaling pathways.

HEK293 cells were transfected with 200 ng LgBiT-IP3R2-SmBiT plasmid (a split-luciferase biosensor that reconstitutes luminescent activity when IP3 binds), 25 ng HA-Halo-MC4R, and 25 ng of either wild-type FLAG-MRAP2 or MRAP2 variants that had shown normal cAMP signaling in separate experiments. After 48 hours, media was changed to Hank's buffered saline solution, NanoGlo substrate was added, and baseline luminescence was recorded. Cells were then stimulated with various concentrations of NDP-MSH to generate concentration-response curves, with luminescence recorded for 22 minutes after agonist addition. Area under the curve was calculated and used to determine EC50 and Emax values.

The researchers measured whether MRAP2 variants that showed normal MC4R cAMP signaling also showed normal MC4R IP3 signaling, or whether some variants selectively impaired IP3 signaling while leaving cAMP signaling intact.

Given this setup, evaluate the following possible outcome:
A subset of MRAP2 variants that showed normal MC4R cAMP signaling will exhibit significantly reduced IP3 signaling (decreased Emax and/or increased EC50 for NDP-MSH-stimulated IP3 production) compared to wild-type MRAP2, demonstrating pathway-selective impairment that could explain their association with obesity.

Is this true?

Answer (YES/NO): YES